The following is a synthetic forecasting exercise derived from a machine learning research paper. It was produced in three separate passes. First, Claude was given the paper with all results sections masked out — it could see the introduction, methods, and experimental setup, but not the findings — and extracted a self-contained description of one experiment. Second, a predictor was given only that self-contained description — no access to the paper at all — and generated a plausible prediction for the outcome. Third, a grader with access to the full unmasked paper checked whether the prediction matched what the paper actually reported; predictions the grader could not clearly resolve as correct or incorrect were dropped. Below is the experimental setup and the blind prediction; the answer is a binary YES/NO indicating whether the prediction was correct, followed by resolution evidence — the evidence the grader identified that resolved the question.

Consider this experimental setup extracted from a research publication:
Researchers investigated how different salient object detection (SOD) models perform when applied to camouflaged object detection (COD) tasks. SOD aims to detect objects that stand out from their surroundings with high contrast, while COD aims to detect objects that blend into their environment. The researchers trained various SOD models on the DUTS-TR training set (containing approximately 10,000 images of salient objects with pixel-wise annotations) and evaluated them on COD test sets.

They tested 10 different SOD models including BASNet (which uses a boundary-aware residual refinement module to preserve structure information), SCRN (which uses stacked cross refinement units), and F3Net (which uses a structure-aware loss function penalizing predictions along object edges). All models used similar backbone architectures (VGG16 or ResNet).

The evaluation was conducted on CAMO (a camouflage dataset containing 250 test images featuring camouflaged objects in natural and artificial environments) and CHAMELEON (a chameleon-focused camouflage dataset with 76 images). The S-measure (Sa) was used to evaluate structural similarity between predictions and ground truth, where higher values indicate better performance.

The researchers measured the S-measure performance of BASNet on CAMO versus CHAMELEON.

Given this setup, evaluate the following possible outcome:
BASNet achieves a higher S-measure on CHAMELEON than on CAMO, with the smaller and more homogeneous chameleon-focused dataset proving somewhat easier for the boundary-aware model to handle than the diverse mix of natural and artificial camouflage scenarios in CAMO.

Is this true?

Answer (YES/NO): YES